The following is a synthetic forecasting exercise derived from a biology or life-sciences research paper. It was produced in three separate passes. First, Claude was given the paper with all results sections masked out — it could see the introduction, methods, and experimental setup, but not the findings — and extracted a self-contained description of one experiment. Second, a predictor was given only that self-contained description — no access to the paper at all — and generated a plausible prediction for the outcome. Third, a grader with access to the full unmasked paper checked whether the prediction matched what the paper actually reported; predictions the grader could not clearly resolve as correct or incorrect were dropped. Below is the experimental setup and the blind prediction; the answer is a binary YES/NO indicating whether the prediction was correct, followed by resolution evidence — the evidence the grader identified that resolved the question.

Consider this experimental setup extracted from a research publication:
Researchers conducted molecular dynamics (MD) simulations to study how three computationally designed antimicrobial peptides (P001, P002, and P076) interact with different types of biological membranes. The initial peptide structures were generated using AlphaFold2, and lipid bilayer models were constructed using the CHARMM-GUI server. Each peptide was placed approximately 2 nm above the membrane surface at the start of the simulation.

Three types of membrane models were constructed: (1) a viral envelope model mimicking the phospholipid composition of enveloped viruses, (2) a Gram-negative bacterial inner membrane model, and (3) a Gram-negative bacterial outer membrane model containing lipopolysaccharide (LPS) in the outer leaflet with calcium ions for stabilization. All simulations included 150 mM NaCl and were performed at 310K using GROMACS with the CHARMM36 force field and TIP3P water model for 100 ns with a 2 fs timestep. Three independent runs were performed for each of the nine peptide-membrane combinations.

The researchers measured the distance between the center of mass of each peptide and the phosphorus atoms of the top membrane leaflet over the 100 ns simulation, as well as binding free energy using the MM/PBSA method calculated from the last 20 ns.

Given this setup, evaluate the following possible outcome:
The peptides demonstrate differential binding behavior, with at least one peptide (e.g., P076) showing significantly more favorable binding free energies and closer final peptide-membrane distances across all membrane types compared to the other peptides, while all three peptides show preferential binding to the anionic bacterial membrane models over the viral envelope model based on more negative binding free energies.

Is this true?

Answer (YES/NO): NO